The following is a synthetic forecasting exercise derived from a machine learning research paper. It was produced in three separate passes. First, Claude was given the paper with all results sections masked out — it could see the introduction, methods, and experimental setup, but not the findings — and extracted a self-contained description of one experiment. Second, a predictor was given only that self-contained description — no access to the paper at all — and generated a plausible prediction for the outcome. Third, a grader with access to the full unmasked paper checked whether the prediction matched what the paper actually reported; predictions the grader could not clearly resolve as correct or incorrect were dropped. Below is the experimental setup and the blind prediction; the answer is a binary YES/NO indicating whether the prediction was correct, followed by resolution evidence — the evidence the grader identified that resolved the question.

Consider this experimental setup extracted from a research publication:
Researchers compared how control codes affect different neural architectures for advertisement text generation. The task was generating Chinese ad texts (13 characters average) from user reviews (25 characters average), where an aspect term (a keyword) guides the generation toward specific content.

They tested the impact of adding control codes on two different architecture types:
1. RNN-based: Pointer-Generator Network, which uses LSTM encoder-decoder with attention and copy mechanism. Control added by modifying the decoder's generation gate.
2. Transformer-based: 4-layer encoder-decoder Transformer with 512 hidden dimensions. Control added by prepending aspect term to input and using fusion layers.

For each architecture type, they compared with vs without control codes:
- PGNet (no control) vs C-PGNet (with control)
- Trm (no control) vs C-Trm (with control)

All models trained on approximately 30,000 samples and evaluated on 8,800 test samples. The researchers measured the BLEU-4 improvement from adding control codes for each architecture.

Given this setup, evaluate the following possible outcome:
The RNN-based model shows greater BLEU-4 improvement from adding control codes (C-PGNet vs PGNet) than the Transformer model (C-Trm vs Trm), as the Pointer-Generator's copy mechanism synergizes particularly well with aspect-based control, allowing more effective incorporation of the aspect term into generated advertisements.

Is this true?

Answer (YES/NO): NO